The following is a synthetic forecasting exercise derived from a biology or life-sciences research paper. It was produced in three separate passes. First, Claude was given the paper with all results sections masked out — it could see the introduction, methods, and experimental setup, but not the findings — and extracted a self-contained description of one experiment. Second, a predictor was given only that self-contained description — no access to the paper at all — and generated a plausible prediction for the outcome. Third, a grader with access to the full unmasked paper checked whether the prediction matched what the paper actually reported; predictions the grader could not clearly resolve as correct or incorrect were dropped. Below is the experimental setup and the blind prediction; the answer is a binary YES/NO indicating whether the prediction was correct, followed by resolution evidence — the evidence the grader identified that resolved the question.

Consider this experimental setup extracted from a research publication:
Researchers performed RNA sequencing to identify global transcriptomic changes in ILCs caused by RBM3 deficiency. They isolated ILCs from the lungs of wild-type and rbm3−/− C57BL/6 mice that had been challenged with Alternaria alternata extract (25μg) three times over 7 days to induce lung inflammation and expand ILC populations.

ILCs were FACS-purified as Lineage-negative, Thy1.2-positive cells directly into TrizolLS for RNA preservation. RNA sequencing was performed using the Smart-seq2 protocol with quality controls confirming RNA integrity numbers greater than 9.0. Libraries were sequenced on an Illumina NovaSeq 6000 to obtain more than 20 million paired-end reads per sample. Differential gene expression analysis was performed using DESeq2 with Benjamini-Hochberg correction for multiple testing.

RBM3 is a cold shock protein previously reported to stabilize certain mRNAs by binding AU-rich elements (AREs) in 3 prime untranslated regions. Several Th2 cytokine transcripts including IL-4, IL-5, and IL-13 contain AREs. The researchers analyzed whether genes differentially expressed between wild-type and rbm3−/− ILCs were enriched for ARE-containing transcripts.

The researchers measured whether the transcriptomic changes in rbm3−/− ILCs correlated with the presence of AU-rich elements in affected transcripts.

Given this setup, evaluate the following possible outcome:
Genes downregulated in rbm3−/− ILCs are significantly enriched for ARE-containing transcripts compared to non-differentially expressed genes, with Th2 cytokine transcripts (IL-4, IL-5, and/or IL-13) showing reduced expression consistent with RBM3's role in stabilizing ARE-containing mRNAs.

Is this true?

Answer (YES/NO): NO